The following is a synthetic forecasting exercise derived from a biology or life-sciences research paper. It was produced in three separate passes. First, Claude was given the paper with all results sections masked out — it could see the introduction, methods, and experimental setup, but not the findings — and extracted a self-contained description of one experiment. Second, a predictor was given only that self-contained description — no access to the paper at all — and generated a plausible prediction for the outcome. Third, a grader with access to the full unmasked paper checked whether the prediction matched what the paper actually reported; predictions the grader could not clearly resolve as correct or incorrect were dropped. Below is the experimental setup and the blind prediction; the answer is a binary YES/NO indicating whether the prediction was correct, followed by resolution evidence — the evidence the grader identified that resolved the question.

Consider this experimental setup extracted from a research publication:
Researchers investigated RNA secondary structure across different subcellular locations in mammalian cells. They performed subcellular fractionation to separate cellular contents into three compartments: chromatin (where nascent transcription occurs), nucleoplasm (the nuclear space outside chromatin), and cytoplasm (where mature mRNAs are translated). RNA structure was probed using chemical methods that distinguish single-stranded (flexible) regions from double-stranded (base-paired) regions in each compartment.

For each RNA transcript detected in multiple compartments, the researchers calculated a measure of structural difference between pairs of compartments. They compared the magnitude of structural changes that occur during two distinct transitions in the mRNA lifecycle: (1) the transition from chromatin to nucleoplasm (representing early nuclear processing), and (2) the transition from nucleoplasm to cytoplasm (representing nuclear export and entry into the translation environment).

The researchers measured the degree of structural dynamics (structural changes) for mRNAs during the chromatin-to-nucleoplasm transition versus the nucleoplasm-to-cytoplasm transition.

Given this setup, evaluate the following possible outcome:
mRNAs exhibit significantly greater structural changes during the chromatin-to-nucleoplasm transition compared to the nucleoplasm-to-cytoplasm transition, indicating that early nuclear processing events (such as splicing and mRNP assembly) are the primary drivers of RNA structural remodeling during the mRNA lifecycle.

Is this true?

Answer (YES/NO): NO